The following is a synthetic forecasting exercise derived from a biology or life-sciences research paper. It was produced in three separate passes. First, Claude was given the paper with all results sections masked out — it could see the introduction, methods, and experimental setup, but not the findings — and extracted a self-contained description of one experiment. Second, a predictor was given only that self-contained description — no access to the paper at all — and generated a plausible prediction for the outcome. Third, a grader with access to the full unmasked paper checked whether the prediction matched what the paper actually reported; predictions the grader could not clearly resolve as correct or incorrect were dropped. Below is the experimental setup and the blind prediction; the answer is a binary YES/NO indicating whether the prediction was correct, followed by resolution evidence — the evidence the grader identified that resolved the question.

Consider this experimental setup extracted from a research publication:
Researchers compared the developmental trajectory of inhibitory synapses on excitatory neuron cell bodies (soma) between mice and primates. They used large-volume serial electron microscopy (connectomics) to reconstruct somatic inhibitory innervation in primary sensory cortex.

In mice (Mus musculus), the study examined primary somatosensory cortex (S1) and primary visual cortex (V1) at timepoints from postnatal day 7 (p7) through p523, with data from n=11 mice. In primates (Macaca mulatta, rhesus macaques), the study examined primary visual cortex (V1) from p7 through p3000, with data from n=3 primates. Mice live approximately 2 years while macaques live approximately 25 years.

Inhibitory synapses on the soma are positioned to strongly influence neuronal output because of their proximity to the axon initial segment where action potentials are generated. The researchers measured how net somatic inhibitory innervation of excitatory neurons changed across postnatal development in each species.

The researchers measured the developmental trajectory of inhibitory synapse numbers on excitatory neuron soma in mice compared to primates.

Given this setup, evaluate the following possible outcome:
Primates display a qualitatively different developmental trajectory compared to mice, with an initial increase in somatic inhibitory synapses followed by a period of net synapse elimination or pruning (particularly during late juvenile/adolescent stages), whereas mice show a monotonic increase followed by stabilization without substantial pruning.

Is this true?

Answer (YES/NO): YES